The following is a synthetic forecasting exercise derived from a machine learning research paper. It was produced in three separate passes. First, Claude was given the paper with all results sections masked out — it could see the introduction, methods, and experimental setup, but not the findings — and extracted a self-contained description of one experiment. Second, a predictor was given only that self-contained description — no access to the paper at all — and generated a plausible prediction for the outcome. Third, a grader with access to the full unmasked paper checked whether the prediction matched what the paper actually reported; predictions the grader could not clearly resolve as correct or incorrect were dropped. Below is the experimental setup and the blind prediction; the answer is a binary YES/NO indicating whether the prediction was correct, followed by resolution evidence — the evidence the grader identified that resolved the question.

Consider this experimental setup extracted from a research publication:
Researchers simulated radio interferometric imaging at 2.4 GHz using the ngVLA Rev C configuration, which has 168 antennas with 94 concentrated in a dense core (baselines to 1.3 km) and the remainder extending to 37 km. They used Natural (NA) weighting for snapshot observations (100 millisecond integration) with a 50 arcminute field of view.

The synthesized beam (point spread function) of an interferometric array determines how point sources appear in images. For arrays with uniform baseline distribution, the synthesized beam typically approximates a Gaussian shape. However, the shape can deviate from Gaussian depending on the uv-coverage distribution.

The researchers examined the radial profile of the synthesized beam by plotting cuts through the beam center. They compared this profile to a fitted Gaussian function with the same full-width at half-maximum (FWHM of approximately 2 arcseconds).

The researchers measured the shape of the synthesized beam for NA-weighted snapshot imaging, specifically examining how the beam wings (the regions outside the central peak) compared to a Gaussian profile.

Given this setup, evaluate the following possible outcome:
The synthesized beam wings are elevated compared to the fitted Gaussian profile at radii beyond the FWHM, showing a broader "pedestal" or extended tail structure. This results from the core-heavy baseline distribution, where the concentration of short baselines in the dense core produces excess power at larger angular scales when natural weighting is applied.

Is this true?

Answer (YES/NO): YES